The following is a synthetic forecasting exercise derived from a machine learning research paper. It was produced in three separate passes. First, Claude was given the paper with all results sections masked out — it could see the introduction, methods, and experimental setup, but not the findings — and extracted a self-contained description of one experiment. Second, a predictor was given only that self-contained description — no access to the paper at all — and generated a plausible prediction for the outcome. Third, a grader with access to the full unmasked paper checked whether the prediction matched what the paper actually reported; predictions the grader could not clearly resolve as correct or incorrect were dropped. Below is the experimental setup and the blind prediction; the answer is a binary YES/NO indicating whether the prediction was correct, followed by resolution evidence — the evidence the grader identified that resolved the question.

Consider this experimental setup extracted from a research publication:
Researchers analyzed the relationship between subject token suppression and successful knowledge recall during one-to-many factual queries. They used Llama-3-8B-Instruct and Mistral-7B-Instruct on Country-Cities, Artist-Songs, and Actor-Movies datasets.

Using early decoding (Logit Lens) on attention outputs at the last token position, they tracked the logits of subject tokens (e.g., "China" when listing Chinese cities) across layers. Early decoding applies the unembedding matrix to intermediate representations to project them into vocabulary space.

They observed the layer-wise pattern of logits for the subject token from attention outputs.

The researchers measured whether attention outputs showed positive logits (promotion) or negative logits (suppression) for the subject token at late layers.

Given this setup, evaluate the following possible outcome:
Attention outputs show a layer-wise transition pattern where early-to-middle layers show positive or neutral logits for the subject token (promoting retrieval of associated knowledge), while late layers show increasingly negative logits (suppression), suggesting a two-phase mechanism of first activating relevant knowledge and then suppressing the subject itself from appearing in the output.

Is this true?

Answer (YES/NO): YES